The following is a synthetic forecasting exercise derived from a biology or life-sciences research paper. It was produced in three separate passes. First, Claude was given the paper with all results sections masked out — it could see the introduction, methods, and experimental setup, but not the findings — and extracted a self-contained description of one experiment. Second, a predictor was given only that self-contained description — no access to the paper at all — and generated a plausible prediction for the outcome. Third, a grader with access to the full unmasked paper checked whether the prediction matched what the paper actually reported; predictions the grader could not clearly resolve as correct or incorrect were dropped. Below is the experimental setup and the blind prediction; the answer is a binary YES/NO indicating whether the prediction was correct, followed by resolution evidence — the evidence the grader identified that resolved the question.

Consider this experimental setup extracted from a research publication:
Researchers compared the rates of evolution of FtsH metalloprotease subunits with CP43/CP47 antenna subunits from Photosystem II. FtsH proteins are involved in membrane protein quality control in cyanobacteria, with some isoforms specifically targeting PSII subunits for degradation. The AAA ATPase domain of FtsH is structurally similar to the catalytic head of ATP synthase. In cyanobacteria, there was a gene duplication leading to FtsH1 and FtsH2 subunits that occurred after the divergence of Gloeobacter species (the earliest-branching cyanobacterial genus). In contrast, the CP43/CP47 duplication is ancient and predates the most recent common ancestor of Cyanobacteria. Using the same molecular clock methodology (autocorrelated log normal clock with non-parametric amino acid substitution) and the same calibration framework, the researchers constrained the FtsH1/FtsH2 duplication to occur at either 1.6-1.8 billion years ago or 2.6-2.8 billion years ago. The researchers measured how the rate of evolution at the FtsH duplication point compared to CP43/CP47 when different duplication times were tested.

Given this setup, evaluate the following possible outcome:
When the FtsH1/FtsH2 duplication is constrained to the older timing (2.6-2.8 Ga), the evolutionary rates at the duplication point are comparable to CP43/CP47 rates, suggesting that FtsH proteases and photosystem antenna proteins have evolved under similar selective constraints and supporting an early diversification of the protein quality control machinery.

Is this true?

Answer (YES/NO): NO